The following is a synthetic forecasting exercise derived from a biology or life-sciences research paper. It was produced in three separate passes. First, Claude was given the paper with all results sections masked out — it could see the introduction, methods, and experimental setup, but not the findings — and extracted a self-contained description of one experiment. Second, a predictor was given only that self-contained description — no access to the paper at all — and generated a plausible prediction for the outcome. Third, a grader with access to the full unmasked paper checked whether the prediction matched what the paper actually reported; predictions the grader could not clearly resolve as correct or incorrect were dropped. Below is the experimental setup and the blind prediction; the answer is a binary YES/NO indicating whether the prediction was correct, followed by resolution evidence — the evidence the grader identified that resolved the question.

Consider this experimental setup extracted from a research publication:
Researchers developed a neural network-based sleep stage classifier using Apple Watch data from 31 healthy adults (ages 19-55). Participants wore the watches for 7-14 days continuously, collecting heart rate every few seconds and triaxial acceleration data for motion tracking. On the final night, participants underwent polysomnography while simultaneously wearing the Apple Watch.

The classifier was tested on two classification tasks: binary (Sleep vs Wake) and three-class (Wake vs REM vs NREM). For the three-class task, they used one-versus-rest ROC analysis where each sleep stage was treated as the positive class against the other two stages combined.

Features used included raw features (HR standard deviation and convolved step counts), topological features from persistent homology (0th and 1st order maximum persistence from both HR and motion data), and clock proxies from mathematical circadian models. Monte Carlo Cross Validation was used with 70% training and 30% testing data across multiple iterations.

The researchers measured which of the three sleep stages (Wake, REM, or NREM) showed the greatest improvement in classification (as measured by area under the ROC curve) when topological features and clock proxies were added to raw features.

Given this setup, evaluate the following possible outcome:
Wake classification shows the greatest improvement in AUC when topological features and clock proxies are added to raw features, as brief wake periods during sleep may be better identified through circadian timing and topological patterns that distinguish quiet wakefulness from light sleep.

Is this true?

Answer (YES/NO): NO